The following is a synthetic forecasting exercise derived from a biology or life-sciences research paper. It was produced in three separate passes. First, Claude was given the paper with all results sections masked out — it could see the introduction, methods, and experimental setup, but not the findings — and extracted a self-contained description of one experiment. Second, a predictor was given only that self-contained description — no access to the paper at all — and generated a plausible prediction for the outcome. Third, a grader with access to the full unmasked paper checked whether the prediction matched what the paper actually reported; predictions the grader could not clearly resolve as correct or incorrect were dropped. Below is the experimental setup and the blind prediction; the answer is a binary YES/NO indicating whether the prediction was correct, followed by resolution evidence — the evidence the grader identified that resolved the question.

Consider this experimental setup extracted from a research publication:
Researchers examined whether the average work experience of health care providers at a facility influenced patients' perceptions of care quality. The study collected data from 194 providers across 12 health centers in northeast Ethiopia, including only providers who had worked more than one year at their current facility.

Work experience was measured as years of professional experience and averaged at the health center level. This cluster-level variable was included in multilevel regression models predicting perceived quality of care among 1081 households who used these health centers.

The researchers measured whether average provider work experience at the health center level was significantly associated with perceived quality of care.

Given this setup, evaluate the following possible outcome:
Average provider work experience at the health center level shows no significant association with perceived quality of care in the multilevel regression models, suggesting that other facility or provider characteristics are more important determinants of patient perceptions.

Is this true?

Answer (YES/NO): NO